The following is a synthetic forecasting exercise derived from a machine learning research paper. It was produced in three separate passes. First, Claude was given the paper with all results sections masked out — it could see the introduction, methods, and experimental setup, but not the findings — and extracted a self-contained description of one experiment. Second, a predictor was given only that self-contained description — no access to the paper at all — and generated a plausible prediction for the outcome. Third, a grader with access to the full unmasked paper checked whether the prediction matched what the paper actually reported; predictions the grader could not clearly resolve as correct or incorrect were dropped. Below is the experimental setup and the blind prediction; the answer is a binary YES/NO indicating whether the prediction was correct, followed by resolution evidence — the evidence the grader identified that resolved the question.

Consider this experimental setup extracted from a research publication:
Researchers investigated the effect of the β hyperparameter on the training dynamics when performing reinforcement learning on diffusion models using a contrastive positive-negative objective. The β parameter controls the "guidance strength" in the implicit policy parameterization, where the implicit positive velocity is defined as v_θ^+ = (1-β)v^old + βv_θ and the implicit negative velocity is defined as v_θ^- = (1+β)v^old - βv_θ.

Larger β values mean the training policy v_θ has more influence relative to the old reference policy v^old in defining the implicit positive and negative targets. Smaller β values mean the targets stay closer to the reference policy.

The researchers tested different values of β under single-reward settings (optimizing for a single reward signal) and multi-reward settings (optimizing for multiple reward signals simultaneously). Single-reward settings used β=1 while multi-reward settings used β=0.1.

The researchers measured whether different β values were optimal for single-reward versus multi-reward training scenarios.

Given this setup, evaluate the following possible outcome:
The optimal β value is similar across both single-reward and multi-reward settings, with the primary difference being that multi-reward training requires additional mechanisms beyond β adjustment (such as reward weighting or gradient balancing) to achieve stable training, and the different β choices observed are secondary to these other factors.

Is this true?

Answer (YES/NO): NO